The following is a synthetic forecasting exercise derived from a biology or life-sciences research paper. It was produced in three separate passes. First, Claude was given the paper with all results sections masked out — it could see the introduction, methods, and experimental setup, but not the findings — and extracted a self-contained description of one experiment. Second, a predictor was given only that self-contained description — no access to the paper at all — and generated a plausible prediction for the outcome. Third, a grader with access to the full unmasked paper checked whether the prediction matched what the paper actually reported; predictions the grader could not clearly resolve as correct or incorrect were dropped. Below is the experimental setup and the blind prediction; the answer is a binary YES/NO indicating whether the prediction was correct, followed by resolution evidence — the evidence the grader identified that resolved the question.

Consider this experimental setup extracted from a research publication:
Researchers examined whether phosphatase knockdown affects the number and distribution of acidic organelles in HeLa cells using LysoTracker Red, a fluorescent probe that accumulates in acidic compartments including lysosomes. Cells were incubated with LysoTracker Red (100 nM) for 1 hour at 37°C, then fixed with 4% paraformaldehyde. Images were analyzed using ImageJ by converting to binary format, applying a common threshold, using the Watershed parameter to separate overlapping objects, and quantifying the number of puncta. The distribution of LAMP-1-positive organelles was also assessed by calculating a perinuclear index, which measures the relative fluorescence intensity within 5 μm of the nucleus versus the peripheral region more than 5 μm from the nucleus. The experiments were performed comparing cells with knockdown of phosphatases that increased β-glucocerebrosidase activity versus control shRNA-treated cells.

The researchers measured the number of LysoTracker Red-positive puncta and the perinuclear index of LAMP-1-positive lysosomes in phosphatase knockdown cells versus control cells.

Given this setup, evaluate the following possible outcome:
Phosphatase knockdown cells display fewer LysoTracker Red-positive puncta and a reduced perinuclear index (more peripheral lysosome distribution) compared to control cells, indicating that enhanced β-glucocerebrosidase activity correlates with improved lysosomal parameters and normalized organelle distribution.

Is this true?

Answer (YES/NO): NO